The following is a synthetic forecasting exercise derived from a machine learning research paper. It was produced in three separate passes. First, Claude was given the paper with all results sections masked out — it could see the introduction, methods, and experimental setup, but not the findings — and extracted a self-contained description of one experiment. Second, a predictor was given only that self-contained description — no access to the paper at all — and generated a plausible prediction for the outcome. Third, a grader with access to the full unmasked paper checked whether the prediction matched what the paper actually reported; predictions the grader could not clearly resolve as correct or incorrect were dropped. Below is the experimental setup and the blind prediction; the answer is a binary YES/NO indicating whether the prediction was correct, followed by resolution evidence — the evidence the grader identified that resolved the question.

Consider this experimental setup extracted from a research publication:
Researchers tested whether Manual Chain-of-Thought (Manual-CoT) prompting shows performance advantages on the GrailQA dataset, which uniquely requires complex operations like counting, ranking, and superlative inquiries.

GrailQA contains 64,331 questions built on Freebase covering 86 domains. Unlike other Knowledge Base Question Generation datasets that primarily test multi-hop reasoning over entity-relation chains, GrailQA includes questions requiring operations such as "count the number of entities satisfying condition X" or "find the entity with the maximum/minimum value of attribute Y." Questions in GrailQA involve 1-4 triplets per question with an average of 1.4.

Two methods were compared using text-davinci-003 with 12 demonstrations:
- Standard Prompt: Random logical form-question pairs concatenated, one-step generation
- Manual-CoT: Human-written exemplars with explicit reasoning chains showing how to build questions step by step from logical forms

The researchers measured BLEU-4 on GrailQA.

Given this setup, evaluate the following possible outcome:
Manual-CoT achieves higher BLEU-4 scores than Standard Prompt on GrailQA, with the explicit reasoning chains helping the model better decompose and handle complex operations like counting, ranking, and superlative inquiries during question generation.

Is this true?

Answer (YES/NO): YES